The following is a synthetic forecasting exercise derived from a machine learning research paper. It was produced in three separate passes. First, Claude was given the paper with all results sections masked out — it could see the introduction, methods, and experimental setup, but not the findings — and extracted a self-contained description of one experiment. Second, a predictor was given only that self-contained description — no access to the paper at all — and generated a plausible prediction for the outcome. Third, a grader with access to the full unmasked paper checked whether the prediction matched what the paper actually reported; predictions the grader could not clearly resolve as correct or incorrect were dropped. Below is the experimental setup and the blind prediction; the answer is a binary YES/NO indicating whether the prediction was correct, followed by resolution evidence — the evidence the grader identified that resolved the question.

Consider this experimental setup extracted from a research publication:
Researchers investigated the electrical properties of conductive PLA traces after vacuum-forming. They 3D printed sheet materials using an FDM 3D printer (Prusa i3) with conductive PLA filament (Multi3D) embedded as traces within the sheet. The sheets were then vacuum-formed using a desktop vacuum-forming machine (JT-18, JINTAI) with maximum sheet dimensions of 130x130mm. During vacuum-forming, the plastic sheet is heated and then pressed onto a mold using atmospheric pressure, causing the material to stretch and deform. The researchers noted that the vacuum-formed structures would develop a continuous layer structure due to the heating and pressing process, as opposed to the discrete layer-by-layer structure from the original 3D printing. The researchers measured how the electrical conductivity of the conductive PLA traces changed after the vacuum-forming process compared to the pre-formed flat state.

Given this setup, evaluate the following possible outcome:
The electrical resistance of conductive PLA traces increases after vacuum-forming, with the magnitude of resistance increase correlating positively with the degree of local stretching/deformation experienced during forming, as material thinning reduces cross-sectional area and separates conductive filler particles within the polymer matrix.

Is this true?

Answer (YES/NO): YES